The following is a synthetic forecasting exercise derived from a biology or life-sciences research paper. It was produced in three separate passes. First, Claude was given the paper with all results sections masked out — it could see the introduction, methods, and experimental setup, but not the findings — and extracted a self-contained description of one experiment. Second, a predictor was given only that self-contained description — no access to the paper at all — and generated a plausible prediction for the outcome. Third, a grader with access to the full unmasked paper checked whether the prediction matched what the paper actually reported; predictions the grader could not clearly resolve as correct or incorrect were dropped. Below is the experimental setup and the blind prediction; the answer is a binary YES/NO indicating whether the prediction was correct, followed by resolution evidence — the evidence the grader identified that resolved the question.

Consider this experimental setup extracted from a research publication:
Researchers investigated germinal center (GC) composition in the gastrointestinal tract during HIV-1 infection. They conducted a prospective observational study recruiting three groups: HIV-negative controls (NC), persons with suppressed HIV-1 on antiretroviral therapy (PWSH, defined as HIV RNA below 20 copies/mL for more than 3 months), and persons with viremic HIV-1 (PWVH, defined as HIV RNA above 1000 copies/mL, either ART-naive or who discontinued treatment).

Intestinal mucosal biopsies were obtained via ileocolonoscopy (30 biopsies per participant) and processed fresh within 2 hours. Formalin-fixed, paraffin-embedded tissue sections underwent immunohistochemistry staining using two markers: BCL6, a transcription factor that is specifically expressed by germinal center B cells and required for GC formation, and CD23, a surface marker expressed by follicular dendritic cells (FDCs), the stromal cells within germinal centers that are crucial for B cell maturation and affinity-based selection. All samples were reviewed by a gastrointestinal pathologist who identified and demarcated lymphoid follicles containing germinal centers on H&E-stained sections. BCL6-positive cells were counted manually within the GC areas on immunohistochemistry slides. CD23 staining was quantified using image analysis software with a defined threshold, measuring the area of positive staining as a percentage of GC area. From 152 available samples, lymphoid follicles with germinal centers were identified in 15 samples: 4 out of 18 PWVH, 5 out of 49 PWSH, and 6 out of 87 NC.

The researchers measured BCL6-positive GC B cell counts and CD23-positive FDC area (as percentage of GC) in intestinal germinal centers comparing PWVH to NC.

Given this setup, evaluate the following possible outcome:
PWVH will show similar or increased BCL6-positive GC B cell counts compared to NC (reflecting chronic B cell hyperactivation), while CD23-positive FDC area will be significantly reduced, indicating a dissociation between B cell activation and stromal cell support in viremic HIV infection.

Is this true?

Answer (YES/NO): NO